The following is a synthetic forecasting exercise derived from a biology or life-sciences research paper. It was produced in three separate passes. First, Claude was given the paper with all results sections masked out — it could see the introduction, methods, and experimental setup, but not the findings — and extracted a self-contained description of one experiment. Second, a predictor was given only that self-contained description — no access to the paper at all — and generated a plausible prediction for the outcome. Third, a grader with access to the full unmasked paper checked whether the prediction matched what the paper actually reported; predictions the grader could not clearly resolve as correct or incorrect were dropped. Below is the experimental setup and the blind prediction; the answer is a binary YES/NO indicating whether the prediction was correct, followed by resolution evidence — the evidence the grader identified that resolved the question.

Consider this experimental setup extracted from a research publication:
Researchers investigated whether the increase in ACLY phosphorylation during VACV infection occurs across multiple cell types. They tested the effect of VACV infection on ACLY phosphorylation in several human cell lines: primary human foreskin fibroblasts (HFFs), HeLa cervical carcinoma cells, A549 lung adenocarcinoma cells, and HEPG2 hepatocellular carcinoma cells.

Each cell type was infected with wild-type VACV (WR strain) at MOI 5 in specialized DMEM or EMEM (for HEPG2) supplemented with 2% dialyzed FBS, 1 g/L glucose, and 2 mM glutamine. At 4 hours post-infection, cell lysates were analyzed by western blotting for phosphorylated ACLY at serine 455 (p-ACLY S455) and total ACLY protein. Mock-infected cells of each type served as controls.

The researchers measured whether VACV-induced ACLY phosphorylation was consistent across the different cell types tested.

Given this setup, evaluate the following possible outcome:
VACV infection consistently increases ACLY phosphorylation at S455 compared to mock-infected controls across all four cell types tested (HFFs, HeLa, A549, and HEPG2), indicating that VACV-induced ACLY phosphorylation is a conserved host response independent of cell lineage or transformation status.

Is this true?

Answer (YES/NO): NO